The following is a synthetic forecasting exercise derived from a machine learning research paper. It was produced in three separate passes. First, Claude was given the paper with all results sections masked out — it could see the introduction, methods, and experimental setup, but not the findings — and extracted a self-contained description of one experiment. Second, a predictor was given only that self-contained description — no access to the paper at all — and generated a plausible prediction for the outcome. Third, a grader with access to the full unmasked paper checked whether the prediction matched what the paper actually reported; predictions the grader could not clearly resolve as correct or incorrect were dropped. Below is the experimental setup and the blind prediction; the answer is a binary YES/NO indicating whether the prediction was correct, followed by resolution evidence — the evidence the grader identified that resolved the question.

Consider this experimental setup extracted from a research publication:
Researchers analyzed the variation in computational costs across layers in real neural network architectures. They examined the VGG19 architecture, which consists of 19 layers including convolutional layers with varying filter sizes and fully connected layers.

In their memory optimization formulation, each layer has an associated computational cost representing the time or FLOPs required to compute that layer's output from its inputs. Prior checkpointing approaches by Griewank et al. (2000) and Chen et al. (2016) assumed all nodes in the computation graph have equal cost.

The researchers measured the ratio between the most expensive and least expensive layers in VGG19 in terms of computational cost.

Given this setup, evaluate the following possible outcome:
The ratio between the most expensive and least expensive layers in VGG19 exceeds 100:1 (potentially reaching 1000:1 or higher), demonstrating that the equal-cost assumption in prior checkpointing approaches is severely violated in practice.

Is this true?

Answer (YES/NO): YES